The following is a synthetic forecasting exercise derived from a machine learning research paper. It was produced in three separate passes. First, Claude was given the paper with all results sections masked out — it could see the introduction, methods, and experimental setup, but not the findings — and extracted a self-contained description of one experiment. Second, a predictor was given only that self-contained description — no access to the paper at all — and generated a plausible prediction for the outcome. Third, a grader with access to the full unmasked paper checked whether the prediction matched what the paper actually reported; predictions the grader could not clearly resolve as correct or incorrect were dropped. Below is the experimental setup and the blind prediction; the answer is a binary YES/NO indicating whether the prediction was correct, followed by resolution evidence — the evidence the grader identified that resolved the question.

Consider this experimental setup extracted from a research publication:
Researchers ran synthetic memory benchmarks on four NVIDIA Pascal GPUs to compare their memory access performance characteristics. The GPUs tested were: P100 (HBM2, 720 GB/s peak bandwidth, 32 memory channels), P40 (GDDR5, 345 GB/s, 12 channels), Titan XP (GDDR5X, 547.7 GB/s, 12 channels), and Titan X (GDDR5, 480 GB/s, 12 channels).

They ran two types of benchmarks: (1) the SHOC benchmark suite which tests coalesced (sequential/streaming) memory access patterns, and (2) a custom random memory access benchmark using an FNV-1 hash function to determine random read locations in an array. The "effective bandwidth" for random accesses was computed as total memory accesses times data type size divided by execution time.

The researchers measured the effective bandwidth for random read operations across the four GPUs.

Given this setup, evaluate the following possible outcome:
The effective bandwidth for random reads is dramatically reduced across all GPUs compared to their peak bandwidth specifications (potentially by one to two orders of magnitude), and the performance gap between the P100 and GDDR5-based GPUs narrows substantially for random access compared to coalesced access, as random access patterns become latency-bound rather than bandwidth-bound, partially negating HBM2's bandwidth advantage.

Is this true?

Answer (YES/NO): NO